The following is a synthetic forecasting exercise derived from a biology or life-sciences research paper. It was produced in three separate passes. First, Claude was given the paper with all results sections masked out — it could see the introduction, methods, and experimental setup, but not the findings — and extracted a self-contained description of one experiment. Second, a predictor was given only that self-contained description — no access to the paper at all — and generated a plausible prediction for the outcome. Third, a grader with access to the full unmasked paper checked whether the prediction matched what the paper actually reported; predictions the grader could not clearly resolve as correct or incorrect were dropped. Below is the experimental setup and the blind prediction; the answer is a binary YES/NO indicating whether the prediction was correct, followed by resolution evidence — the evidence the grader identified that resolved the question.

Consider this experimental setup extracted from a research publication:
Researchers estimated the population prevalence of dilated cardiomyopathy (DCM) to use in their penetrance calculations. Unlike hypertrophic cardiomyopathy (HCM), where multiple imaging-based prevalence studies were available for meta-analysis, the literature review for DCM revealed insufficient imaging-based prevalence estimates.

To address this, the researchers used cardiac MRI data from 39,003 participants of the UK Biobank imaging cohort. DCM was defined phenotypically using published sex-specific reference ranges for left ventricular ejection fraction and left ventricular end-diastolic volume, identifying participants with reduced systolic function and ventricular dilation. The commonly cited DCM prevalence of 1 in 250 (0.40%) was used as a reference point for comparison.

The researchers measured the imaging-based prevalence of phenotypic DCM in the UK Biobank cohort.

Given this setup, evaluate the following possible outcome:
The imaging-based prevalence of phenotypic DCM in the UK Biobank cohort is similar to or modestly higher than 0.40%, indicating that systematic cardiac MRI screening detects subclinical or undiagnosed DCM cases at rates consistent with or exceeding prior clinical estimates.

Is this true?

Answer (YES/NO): YES